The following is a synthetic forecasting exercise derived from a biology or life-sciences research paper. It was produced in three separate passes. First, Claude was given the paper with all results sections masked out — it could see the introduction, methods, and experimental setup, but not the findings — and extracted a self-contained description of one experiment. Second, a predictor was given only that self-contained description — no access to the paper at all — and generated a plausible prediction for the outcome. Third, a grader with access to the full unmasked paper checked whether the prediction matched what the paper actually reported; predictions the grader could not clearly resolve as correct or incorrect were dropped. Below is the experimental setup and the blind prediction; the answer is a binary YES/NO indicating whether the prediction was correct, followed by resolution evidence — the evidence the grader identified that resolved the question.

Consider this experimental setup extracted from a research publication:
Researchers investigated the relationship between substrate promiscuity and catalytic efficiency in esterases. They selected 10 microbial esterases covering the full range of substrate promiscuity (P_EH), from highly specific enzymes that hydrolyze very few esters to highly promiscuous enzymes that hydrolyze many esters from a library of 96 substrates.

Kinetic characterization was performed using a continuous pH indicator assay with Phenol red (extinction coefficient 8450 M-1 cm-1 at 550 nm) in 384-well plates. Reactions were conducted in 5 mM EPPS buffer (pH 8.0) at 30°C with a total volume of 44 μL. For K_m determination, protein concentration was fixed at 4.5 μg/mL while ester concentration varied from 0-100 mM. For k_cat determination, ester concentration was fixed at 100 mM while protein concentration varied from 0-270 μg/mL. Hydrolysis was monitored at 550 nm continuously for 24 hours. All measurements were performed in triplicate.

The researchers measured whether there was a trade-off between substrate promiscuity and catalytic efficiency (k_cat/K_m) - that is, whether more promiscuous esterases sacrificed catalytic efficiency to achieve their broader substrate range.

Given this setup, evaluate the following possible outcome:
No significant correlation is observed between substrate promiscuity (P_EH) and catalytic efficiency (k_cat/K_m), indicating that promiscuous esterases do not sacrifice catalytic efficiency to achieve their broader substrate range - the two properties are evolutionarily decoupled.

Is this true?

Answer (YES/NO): NO